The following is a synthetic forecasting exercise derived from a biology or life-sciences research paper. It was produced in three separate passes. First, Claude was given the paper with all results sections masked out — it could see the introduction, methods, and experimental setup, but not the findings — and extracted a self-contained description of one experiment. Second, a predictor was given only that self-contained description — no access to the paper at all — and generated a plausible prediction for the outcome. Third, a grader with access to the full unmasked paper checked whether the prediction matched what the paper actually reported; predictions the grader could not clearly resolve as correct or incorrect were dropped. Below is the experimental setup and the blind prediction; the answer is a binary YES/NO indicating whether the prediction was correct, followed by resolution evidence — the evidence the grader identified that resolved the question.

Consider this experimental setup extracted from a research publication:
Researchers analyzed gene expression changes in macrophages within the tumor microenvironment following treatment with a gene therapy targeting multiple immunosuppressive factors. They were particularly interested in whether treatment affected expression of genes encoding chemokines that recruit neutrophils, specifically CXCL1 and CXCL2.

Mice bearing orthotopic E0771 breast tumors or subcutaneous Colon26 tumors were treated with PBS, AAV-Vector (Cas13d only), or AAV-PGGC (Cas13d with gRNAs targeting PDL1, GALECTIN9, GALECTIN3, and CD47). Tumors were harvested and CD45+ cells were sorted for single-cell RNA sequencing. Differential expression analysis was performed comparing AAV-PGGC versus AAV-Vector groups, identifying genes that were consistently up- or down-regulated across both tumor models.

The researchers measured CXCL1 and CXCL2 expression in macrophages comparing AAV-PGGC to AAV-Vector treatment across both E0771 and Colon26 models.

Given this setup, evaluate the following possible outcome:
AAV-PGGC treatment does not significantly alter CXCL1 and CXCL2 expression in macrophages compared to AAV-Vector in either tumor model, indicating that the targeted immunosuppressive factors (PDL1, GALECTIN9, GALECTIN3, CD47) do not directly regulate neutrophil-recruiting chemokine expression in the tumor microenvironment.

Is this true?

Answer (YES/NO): NO